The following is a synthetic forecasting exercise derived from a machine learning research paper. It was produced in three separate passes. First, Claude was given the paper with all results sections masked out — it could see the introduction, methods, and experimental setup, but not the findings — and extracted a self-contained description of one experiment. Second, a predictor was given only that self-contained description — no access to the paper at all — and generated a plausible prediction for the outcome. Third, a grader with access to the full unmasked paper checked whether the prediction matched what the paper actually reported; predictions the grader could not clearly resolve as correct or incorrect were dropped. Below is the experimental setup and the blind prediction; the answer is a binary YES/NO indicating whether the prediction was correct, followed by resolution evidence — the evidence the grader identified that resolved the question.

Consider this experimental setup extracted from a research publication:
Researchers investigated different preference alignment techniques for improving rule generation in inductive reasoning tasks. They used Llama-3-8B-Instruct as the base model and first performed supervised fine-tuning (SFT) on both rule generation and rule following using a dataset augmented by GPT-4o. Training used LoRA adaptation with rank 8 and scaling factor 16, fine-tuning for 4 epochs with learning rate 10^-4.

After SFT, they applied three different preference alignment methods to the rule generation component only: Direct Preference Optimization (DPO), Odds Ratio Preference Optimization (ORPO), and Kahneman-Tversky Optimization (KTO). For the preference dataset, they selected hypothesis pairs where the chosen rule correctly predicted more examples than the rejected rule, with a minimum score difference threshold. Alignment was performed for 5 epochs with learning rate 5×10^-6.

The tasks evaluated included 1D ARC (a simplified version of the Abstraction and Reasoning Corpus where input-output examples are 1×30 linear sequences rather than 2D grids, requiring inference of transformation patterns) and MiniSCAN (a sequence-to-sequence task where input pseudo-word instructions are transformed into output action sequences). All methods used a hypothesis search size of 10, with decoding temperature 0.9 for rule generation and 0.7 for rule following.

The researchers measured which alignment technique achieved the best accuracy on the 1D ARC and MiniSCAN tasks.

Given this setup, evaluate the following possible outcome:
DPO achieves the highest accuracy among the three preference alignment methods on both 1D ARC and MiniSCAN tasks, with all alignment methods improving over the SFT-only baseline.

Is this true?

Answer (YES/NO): NO